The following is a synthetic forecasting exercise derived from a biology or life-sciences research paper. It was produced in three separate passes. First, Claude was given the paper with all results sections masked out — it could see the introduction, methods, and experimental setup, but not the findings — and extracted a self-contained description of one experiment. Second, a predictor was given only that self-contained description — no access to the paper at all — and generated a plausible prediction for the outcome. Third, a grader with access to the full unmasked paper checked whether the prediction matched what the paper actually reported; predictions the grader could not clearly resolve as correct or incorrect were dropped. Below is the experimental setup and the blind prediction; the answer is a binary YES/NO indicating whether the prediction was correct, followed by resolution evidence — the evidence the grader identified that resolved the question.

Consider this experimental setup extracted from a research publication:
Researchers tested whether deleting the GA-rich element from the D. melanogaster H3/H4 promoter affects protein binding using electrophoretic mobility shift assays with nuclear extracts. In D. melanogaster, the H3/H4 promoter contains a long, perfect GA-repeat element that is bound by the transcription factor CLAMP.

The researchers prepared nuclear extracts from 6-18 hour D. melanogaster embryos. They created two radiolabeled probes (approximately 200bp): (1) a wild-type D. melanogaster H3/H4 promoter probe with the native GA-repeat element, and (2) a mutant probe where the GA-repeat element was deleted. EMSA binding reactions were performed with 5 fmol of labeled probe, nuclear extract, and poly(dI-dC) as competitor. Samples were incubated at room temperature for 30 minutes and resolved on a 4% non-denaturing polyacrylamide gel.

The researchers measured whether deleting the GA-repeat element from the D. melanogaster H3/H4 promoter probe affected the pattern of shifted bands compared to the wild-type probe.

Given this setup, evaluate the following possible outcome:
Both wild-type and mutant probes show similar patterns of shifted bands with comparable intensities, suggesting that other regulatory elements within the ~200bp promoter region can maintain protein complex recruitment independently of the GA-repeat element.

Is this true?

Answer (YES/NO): NO